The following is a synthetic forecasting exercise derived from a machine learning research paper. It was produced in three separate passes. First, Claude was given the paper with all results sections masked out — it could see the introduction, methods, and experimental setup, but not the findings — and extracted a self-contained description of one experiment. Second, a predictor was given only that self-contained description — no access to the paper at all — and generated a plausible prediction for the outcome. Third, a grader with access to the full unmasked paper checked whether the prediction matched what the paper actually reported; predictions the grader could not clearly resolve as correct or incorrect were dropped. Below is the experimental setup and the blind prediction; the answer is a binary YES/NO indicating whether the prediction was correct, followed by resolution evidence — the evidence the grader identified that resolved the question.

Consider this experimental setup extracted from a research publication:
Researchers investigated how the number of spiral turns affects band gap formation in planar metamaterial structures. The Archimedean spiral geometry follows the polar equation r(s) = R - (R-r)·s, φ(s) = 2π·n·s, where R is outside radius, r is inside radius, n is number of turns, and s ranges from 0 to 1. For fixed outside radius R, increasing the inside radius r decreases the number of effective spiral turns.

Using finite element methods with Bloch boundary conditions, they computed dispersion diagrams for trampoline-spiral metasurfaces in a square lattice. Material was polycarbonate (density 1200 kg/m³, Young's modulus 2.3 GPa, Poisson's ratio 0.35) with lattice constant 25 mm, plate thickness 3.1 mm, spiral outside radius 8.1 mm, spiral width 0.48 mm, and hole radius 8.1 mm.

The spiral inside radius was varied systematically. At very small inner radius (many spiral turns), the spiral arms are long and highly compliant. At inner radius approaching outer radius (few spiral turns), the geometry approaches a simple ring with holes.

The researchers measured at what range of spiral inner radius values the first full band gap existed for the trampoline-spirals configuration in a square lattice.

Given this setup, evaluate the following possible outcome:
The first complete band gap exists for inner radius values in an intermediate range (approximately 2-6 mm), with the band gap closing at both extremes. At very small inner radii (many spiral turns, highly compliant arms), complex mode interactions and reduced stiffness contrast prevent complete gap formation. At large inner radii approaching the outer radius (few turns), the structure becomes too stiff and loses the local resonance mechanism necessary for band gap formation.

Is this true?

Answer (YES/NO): NO